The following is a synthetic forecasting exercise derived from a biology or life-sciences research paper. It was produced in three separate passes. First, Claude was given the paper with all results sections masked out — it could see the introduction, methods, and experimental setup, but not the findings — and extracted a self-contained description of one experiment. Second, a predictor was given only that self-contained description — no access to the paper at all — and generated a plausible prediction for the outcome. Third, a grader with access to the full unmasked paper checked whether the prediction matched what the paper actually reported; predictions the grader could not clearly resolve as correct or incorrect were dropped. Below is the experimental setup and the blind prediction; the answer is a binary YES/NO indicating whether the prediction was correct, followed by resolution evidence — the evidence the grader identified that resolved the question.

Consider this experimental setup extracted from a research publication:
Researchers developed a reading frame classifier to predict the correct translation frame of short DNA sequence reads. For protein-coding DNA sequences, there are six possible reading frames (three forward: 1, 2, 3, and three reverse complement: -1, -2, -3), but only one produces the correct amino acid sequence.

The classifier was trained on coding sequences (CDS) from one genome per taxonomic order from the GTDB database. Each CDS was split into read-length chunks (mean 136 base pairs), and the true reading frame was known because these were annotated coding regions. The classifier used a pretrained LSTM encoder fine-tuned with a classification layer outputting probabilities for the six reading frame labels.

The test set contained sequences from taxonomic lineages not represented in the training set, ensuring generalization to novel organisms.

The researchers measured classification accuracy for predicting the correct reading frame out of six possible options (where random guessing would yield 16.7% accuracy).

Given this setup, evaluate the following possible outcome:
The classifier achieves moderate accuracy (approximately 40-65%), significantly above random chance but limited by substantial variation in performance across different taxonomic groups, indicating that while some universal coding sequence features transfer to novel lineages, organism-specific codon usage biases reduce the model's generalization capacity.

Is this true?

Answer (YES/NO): NO